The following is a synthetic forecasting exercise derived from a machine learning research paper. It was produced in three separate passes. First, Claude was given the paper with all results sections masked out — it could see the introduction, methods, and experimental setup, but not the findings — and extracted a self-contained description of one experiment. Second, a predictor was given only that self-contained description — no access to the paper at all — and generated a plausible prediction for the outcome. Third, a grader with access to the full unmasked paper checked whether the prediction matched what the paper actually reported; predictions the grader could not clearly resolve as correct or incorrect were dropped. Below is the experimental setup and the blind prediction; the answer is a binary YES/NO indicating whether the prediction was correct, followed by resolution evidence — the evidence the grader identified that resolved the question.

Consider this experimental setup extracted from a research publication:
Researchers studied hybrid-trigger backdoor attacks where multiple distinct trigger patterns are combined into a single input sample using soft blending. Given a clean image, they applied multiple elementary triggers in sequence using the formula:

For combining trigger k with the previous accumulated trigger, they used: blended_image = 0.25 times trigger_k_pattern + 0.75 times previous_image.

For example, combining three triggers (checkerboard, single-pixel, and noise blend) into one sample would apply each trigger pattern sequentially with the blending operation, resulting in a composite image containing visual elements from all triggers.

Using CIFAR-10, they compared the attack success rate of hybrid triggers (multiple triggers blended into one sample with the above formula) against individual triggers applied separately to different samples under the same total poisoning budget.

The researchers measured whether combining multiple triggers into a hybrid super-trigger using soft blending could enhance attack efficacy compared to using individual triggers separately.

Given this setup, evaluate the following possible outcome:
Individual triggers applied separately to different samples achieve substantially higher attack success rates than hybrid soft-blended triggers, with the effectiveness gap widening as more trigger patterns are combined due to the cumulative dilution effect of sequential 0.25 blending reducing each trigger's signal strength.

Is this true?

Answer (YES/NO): NO